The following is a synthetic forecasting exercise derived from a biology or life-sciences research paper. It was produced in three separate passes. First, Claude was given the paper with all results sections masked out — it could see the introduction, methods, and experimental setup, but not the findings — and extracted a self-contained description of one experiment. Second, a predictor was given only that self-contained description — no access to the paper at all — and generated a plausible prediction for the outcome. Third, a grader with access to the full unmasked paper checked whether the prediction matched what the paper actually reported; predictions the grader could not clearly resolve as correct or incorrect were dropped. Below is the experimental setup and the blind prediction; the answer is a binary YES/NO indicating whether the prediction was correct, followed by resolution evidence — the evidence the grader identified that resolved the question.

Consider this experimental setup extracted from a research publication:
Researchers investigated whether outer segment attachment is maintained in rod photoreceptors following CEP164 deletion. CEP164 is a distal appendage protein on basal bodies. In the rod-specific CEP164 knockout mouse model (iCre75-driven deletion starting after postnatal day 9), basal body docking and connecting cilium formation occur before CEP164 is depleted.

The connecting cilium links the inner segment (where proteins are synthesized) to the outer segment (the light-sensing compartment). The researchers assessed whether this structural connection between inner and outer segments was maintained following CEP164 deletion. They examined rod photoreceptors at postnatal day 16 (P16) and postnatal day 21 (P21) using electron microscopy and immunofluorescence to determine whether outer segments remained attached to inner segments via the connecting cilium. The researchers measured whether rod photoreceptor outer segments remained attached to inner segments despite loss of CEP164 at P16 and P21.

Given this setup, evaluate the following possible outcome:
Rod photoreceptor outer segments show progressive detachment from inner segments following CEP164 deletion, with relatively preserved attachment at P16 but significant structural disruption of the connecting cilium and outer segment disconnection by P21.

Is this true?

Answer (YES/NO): NO